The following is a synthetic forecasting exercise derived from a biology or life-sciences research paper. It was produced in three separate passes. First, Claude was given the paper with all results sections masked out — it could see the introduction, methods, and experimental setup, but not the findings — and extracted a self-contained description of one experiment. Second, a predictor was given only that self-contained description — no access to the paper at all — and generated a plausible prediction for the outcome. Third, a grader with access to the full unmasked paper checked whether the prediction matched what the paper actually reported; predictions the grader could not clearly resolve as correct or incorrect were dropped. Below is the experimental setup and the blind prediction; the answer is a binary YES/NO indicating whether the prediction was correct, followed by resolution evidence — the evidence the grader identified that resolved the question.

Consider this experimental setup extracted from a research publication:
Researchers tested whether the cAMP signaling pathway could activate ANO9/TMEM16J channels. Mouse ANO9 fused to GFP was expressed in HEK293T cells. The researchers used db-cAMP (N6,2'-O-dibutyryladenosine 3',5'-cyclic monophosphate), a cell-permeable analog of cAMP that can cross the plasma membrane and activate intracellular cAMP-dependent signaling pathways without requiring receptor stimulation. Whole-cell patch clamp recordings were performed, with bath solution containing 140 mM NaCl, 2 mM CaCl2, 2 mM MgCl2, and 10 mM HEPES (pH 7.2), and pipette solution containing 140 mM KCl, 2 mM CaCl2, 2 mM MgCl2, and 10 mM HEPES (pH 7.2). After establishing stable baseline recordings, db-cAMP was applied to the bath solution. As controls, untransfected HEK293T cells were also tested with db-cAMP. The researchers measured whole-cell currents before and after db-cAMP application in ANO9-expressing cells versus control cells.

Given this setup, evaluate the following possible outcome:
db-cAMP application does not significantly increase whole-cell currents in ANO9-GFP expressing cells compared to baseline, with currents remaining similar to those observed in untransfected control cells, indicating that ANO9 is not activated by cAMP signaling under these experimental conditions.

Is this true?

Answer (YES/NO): NO